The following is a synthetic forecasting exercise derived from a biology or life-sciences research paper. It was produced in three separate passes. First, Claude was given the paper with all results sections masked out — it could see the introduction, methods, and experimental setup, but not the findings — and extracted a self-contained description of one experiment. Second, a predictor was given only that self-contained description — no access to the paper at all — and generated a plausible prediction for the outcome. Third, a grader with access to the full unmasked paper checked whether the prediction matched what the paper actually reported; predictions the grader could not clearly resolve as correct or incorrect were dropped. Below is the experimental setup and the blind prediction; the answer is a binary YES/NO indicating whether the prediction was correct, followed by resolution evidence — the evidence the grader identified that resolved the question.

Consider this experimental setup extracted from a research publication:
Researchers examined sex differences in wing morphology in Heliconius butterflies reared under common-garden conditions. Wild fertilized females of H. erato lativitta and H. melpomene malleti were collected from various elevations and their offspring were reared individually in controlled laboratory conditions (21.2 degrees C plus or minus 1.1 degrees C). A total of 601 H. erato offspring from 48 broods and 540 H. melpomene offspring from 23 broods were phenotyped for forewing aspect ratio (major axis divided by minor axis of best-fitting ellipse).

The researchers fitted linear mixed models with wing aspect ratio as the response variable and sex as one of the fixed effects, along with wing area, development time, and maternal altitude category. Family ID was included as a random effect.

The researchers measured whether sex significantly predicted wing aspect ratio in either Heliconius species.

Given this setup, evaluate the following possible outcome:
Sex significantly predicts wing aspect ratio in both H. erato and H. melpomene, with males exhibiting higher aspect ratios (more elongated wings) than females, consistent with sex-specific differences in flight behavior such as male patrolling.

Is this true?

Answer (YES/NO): NO